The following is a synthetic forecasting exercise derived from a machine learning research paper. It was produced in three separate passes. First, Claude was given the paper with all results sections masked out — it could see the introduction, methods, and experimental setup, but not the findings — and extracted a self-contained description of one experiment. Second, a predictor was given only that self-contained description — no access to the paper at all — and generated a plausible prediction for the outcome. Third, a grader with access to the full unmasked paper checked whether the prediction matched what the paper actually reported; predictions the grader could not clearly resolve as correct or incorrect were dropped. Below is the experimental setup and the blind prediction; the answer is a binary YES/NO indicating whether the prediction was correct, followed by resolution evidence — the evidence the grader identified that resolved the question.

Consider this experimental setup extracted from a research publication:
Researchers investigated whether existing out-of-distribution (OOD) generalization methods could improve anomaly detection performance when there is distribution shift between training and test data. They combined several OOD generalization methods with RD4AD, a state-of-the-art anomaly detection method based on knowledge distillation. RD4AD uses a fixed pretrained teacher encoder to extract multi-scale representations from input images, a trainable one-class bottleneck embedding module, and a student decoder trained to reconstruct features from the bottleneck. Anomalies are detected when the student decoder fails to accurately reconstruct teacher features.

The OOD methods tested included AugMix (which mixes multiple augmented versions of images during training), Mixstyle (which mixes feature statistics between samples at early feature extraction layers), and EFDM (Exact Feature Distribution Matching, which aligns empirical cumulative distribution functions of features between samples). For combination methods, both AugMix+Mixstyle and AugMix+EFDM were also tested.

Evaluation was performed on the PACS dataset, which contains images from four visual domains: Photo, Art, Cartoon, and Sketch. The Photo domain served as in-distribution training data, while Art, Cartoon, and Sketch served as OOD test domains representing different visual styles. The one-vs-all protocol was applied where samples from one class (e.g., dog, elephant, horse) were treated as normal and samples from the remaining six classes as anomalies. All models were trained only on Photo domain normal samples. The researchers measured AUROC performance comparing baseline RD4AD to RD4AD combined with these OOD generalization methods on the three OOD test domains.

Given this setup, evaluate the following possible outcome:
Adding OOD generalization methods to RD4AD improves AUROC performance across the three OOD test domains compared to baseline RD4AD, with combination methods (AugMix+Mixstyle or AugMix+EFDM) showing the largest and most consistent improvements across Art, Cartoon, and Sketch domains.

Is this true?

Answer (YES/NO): NO